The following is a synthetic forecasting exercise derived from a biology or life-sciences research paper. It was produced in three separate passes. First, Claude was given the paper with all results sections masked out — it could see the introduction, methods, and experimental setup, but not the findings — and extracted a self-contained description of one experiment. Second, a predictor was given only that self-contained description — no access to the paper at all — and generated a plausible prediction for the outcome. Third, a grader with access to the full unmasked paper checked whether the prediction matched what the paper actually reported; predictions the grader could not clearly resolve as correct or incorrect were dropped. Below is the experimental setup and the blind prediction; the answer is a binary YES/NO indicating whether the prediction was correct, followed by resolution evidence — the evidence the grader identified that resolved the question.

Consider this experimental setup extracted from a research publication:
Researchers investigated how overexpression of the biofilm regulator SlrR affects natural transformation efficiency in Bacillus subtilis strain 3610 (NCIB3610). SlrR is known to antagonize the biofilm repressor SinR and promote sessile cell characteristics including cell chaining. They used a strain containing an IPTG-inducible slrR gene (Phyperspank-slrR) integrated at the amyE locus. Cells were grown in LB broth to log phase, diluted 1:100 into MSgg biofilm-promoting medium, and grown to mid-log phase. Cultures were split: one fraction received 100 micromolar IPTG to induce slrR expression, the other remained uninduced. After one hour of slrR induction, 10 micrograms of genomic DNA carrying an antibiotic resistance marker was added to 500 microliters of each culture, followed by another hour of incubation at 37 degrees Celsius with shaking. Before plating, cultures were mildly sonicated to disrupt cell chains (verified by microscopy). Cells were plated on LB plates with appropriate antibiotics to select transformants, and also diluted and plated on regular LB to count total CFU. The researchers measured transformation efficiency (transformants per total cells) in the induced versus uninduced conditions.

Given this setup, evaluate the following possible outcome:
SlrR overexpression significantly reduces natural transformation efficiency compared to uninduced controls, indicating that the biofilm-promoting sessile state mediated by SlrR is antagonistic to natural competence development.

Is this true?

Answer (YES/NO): YES